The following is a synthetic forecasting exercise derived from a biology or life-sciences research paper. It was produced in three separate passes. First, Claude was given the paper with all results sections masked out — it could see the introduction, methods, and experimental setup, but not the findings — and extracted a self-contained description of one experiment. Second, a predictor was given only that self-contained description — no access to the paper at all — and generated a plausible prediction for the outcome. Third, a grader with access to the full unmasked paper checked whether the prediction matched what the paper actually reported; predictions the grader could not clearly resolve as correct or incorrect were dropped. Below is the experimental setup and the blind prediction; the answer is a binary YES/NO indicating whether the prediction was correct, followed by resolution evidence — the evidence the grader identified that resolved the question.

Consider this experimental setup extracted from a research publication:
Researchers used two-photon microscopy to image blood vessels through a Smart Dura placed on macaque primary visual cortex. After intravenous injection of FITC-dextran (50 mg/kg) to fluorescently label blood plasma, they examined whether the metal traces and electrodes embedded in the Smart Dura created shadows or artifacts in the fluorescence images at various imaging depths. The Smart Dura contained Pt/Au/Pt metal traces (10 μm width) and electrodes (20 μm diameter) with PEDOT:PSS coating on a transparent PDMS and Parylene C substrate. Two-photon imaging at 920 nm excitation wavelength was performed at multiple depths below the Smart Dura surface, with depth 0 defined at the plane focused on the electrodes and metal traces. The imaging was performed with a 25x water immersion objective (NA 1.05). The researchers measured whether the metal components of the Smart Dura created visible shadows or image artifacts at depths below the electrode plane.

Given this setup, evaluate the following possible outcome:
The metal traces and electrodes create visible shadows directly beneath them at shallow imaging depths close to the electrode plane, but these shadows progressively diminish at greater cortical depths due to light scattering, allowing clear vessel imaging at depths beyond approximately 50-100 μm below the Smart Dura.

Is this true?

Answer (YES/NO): NO